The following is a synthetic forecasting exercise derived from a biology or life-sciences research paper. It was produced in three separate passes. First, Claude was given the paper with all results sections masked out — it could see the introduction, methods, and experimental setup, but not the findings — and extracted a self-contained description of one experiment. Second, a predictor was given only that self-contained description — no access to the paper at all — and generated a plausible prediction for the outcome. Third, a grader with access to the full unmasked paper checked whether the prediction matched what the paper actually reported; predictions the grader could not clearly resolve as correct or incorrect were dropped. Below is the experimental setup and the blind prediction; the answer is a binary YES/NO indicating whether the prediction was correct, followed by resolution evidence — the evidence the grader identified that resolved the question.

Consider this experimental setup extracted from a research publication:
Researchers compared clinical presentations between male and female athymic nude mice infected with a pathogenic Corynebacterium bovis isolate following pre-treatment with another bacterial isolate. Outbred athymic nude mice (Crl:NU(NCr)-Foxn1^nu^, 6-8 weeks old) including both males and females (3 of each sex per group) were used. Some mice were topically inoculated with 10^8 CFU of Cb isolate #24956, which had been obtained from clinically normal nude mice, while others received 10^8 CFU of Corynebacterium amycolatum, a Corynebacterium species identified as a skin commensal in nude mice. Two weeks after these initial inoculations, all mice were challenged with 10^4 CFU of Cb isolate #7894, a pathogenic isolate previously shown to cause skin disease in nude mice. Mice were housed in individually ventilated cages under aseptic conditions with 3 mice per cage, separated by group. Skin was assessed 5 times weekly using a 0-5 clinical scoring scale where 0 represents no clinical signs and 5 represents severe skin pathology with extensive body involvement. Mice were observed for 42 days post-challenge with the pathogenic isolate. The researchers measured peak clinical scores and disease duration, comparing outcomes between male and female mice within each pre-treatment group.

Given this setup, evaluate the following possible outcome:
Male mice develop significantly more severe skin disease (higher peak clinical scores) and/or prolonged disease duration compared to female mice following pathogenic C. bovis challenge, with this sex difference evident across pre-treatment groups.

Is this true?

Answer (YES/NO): NO